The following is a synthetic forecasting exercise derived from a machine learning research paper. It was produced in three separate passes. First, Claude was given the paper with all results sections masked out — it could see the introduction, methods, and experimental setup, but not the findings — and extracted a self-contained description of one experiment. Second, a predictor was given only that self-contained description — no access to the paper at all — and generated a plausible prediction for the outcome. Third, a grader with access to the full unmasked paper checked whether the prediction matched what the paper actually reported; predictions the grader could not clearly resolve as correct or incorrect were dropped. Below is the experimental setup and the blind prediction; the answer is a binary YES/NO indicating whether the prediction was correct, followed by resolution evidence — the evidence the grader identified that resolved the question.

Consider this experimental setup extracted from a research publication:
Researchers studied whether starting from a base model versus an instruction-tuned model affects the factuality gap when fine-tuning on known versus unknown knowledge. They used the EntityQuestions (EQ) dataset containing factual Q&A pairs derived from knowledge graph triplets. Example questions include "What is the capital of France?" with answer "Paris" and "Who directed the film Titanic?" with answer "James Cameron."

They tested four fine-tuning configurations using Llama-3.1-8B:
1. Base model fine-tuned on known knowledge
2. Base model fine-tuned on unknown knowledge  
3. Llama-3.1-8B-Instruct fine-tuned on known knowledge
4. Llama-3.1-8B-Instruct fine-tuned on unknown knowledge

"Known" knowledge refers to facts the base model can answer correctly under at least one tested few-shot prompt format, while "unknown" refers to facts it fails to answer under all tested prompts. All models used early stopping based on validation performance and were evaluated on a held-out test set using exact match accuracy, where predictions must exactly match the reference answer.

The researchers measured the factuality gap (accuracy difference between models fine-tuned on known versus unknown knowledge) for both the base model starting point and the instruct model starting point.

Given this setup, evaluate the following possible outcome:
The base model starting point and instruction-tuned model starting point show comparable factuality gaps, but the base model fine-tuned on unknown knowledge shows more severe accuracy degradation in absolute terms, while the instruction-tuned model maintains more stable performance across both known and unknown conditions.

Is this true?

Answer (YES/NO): NO